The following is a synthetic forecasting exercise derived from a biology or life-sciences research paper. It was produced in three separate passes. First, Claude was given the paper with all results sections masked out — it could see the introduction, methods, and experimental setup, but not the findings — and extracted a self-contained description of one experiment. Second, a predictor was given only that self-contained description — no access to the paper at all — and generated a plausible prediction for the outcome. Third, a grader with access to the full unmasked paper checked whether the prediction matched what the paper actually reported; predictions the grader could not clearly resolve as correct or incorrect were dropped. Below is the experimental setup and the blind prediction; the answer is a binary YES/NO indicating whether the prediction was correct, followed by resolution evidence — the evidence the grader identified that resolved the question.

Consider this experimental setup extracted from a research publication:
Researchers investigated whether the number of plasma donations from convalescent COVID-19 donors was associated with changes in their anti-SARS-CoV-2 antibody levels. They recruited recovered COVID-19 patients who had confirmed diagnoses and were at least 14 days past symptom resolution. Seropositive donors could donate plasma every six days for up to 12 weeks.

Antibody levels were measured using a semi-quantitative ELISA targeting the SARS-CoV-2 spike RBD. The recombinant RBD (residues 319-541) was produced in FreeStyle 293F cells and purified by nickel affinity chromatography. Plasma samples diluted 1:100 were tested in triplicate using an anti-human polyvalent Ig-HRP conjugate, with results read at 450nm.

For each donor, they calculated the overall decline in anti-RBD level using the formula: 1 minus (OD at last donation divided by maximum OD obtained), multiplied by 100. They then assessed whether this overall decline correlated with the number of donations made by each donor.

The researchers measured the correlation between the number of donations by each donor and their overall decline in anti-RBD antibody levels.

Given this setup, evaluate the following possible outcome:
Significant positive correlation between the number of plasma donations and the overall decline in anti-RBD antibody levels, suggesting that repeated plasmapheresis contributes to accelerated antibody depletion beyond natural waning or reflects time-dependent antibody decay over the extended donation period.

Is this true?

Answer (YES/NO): NO